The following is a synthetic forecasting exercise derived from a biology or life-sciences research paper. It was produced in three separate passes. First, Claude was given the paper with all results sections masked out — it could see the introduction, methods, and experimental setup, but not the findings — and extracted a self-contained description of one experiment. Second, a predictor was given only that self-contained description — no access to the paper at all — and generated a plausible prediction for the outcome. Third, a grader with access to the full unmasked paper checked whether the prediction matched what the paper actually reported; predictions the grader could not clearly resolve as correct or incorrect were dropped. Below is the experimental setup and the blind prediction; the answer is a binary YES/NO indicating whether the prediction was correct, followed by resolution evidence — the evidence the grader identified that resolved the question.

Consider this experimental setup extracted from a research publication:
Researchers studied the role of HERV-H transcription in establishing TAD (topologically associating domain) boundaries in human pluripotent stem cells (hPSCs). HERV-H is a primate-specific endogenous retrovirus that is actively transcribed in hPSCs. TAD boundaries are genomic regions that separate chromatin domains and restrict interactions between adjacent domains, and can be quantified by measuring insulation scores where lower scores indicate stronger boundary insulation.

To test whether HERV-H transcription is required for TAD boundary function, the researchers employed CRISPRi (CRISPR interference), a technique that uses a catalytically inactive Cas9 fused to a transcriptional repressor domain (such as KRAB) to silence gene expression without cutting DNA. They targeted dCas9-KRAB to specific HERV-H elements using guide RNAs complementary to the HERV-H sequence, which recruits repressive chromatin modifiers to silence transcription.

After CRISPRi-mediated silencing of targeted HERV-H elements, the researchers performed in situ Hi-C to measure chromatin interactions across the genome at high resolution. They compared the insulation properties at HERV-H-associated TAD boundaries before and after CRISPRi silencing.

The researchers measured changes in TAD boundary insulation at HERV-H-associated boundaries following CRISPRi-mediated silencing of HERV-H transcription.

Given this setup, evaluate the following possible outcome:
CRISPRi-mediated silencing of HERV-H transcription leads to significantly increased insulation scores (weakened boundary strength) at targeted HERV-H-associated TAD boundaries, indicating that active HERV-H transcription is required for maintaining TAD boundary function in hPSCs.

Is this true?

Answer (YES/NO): YES